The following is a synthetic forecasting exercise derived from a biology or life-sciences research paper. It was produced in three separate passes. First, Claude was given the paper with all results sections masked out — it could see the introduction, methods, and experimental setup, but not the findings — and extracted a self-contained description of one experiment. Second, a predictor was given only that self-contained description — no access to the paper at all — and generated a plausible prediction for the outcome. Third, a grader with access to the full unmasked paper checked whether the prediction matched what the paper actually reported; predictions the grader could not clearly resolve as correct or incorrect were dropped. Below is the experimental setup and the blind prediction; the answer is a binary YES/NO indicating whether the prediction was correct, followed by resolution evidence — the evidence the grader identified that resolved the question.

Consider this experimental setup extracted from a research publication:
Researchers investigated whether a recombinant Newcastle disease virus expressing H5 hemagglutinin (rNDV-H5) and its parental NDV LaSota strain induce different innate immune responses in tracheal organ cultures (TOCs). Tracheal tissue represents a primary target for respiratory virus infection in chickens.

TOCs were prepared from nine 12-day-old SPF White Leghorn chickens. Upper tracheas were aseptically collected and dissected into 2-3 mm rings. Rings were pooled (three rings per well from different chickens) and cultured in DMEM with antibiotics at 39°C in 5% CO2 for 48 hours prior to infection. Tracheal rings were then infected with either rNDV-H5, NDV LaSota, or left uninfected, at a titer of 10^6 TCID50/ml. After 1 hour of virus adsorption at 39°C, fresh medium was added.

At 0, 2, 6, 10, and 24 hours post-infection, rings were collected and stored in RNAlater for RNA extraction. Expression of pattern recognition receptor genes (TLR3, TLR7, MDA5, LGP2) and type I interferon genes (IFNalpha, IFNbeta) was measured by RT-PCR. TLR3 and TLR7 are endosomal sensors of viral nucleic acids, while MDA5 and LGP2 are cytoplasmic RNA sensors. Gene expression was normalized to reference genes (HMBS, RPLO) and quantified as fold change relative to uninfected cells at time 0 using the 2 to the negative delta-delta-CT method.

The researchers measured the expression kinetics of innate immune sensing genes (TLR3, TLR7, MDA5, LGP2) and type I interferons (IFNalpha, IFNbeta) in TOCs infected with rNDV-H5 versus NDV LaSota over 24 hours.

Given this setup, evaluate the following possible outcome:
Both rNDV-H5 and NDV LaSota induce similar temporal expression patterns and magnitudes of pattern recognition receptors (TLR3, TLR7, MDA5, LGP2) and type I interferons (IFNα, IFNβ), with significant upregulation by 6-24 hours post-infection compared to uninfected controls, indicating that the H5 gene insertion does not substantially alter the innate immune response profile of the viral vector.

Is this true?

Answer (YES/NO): NO